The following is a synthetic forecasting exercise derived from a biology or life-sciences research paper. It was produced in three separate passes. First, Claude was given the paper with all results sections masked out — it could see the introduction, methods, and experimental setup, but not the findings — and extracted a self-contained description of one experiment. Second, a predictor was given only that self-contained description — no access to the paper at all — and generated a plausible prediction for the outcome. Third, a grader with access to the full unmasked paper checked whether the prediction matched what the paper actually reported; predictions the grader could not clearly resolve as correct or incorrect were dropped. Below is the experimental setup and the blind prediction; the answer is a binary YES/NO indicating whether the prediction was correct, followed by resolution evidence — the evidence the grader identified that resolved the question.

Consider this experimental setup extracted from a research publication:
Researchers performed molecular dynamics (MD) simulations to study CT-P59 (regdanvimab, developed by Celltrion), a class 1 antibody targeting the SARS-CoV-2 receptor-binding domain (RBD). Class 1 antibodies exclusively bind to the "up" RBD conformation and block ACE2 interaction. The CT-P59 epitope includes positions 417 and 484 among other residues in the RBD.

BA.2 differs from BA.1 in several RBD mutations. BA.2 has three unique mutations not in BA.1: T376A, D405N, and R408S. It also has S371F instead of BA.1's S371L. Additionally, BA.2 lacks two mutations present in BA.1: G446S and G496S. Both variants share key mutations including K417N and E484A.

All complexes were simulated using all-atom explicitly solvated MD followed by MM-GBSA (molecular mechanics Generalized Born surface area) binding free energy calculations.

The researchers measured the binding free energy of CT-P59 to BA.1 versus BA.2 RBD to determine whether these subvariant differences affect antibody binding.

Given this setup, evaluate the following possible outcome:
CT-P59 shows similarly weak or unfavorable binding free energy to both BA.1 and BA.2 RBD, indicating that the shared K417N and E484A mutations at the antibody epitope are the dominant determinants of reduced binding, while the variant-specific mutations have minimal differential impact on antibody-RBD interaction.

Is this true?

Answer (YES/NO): YES